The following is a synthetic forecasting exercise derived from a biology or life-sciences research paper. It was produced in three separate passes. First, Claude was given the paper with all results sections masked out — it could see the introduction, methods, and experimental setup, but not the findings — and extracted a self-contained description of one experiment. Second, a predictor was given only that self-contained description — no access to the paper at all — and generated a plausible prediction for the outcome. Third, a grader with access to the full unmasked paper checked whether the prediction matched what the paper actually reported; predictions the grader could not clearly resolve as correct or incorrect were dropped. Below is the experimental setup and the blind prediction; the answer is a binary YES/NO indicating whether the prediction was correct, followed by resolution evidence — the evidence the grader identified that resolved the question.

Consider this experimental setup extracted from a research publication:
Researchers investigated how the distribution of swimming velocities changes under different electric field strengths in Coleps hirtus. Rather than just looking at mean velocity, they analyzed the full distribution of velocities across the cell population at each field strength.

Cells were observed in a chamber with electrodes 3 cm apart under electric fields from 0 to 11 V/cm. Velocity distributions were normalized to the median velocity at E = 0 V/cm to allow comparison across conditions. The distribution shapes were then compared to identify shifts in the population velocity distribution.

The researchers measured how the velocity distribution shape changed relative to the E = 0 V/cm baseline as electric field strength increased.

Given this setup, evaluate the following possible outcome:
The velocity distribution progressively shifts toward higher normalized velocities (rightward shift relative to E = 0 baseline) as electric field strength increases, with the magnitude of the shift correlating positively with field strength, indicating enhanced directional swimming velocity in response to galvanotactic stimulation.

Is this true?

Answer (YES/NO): NO